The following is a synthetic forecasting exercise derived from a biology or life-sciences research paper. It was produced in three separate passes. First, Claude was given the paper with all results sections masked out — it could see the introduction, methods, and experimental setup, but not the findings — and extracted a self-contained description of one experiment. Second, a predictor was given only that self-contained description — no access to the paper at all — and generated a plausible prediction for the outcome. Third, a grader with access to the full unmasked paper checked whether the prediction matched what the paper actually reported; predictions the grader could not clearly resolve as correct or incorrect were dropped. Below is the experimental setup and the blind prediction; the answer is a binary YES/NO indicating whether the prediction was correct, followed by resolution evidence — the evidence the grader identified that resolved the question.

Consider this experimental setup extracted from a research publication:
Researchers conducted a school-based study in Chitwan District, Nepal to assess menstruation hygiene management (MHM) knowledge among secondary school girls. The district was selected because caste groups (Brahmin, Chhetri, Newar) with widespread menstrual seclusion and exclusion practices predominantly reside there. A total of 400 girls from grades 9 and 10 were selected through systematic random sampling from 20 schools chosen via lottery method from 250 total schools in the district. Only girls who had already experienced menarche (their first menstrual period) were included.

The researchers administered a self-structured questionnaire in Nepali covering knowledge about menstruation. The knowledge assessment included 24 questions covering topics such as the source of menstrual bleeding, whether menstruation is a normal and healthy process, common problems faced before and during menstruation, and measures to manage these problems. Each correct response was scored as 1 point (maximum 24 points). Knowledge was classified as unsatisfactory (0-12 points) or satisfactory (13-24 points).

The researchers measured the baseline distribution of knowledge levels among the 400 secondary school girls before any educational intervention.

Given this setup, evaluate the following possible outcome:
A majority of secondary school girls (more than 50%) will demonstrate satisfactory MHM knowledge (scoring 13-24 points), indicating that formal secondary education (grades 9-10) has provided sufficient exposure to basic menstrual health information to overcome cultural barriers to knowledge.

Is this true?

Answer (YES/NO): NO